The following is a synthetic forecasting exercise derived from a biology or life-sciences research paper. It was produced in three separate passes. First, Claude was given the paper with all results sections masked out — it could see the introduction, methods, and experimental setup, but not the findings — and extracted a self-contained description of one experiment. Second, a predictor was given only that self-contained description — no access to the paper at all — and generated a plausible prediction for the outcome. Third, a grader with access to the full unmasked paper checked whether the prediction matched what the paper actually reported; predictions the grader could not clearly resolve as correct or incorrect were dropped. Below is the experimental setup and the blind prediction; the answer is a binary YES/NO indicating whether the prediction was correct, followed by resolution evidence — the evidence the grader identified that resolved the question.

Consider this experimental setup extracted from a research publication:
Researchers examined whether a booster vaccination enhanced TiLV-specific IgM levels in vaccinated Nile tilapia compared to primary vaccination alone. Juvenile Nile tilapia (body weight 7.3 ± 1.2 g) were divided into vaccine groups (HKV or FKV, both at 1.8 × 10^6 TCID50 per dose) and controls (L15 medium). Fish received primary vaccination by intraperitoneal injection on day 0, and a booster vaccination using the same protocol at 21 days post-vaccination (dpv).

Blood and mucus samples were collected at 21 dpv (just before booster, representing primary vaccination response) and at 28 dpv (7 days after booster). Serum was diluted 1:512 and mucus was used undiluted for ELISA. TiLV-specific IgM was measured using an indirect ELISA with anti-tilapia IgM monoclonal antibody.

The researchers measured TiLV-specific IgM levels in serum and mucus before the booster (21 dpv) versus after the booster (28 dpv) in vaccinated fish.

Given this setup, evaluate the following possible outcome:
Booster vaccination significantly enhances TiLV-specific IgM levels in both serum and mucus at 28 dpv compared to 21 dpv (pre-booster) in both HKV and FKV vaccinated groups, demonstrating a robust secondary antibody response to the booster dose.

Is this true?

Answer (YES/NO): NO